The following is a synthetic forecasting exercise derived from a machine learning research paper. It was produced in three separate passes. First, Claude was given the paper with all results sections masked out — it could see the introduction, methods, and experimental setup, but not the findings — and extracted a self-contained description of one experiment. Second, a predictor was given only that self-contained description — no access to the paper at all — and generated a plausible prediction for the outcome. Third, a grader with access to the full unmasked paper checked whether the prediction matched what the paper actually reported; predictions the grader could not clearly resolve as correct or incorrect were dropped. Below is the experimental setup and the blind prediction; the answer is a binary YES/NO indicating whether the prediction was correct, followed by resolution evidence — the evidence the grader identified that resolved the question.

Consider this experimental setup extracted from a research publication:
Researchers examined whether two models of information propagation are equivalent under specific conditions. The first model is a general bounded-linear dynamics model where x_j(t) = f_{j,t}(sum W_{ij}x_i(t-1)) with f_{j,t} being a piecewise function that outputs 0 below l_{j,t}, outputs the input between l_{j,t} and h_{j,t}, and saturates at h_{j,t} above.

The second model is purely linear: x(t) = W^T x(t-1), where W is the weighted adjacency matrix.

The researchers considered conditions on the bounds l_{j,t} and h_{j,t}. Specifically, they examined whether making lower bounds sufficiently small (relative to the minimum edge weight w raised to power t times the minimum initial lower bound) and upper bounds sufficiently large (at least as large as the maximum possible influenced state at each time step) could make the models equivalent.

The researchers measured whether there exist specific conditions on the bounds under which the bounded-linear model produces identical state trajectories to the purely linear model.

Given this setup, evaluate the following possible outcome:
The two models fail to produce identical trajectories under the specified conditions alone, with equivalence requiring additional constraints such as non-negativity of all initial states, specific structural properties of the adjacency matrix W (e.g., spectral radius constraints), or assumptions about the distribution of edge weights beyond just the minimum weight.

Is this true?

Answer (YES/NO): NO